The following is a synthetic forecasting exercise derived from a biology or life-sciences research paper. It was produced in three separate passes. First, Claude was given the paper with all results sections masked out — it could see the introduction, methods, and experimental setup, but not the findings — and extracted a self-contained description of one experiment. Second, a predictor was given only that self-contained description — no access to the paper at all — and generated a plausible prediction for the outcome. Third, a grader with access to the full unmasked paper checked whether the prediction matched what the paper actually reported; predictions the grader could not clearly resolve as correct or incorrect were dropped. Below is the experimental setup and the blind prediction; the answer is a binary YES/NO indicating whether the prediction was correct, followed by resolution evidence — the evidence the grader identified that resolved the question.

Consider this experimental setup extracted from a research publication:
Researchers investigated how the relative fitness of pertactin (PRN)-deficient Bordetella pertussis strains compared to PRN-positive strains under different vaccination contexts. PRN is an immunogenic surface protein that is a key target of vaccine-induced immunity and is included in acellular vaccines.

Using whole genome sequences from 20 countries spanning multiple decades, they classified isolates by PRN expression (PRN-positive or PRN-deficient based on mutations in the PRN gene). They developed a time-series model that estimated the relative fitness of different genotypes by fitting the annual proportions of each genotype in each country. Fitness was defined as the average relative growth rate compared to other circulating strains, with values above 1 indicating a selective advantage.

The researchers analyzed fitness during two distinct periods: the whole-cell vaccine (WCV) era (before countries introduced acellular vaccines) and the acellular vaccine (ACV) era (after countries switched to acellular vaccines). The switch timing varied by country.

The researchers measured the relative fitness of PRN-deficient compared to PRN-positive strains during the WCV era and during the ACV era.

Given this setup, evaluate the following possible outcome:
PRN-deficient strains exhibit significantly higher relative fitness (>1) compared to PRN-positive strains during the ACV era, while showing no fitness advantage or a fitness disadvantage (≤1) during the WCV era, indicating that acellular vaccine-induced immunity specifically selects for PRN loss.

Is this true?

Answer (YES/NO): YES